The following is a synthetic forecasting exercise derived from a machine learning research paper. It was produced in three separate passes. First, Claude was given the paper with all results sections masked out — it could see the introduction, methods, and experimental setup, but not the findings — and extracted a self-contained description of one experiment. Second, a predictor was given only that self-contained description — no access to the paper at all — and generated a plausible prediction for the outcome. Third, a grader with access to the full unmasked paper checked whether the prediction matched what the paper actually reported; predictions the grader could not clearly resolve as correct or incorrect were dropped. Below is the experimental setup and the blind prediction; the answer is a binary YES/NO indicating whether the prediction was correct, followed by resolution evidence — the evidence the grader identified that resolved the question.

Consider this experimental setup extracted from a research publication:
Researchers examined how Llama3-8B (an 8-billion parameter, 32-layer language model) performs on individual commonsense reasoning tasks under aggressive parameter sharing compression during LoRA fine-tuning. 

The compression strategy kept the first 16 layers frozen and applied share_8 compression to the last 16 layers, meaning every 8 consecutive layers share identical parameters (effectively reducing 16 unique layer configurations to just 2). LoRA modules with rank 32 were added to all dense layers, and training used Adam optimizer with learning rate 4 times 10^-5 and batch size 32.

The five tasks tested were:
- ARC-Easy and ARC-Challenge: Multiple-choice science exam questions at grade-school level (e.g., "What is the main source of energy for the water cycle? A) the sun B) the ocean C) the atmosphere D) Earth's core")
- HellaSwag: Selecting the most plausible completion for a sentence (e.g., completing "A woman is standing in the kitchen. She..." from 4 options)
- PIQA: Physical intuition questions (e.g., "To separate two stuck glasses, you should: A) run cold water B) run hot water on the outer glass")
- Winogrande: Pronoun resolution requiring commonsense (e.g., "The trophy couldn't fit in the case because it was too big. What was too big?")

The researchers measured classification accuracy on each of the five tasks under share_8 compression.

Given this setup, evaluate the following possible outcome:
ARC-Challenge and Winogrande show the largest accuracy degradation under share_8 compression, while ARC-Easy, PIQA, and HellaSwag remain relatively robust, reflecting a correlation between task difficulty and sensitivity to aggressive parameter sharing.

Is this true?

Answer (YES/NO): NO